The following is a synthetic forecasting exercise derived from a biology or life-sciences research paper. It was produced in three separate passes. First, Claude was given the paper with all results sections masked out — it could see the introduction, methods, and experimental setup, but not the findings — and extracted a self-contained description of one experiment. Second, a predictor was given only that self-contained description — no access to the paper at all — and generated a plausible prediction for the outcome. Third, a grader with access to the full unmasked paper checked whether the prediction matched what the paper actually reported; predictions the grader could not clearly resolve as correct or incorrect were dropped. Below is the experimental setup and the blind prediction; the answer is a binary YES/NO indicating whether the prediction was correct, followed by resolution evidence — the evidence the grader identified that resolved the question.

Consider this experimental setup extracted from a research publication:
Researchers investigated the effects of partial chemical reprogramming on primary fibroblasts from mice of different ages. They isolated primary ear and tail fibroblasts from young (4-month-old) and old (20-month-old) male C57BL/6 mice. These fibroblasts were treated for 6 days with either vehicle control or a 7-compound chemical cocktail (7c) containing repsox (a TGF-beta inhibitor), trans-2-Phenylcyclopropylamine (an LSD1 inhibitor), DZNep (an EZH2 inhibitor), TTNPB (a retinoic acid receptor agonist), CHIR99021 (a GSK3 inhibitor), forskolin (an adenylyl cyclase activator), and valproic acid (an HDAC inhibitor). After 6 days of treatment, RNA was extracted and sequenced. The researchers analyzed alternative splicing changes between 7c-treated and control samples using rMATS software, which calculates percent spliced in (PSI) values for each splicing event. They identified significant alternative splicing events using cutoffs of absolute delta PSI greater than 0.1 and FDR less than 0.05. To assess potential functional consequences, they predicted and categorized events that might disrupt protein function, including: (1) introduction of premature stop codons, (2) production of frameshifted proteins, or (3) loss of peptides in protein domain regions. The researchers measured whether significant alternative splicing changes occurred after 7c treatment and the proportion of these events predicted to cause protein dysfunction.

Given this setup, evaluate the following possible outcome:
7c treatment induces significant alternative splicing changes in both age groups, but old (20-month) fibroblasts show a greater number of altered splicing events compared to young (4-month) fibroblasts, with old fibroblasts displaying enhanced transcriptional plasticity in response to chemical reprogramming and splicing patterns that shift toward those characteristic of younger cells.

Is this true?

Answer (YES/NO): NO